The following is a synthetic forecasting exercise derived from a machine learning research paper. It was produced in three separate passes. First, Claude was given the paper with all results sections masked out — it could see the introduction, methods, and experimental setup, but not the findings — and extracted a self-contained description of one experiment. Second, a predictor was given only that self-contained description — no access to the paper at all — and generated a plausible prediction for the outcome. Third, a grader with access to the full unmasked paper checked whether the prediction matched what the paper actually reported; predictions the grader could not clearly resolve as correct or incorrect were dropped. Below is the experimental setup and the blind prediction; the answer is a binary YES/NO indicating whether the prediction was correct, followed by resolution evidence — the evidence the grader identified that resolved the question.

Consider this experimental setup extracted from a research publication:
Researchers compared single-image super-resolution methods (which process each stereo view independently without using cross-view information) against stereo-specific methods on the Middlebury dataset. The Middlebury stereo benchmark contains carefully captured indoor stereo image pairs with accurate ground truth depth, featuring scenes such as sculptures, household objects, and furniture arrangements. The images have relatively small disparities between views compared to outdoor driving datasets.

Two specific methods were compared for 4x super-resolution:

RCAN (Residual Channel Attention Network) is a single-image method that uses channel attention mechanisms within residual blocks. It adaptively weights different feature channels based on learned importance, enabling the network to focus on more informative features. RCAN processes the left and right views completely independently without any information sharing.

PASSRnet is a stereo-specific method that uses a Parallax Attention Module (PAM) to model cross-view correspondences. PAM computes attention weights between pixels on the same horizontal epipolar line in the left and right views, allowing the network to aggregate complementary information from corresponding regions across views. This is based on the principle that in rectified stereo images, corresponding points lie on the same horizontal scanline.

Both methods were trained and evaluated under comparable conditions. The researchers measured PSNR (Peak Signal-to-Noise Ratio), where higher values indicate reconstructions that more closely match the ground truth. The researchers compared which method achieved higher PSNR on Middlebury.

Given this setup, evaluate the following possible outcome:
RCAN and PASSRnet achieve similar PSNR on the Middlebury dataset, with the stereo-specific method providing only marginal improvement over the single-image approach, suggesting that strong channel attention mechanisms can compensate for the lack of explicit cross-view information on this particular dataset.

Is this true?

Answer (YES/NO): NO